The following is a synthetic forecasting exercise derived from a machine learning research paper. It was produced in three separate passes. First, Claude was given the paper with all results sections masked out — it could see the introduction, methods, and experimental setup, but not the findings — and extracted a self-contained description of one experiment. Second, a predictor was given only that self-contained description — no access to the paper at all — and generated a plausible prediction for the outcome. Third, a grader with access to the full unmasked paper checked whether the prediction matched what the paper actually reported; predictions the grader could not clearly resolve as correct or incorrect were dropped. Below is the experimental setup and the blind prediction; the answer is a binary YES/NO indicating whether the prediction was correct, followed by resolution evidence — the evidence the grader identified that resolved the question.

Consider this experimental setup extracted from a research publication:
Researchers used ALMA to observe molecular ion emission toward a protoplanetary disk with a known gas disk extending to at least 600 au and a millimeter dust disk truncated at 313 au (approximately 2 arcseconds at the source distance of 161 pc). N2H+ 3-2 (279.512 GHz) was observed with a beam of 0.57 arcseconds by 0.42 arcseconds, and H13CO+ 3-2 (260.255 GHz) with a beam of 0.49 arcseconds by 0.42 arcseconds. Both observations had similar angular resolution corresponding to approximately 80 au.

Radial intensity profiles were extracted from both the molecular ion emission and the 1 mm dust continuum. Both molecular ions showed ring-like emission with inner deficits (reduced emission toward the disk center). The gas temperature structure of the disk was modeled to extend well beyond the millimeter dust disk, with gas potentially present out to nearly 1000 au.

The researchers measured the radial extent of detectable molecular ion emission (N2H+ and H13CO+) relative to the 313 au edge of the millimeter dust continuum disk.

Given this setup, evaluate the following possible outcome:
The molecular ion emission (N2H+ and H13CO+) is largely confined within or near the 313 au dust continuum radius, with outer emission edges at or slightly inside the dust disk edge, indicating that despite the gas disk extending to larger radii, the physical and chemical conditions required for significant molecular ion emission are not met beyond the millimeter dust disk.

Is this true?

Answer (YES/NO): NO